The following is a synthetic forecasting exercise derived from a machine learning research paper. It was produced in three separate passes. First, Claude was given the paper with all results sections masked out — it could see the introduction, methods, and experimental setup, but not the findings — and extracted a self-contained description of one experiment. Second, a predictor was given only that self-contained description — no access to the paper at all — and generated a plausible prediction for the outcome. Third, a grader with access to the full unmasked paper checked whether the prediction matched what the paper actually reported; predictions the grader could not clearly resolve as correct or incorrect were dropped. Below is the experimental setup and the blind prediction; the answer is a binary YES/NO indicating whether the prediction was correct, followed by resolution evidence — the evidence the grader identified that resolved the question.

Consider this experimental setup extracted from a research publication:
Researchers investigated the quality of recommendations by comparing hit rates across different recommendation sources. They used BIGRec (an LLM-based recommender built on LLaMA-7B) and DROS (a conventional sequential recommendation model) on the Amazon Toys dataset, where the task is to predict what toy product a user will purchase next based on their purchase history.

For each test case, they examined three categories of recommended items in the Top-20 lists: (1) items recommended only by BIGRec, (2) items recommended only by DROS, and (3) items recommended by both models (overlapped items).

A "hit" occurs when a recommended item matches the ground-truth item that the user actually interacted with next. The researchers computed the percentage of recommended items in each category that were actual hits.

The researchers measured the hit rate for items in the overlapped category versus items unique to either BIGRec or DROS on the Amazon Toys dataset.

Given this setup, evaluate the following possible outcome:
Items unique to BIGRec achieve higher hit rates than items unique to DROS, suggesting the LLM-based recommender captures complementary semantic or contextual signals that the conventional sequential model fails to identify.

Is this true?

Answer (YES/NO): YES